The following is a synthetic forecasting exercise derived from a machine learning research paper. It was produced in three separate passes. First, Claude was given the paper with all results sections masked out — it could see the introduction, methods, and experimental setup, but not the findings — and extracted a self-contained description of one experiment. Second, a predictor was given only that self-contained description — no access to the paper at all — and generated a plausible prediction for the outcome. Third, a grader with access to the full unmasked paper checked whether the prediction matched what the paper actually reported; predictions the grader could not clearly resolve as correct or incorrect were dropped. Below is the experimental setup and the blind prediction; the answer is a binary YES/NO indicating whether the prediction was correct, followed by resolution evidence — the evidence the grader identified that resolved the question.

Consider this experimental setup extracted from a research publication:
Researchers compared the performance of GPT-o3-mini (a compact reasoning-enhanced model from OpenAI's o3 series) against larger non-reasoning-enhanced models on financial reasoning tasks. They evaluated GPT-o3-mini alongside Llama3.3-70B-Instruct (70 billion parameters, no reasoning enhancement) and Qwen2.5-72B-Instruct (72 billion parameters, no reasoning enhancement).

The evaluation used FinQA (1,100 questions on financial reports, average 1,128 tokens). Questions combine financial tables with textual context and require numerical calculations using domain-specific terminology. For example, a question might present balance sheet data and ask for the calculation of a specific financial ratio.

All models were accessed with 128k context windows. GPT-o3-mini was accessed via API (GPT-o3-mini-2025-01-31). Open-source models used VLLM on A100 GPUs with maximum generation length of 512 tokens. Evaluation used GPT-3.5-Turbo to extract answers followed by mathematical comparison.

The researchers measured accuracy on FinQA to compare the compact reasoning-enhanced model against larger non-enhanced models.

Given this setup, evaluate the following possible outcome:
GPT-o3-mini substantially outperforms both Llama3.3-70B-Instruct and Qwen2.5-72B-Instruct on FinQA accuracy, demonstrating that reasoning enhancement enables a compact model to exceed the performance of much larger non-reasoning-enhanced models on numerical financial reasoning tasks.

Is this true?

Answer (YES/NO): NO